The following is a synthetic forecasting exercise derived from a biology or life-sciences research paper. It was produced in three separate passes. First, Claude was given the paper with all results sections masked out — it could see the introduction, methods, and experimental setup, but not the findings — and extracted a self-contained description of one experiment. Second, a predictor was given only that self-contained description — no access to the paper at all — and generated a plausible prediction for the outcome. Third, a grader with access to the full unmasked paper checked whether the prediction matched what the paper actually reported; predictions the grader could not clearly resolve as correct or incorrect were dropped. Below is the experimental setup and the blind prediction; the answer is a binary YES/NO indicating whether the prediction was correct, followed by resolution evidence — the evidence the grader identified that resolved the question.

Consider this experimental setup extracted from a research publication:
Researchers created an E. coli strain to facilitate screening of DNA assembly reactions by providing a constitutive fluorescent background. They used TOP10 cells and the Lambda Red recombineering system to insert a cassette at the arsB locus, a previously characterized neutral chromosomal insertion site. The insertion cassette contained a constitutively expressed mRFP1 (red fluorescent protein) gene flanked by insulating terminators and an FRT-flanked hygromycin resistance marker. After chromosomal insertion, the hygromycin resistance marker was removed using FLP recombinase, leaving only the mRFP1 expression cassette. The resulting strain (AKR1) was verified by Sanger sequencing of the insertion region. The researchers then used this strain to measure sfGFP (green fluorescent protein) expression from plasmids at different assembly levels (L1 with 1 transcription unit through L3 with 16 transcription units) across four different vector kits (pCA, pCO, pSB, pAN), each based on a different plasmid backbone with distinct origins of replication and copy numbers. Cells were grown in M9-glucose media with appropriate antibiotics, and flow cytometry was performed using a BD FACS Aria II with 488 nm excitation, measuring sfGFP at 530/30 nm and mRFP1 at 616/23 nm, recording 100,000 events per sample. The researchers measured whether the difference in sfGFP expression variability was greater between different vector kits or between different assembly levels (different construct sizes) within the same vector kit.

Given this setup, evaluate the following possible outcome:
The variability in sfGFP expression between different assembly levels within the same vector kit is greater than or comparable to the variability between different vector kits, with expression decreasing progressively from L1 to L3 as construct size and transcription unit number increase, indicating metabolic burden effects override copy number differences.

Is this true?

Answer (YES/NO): NO